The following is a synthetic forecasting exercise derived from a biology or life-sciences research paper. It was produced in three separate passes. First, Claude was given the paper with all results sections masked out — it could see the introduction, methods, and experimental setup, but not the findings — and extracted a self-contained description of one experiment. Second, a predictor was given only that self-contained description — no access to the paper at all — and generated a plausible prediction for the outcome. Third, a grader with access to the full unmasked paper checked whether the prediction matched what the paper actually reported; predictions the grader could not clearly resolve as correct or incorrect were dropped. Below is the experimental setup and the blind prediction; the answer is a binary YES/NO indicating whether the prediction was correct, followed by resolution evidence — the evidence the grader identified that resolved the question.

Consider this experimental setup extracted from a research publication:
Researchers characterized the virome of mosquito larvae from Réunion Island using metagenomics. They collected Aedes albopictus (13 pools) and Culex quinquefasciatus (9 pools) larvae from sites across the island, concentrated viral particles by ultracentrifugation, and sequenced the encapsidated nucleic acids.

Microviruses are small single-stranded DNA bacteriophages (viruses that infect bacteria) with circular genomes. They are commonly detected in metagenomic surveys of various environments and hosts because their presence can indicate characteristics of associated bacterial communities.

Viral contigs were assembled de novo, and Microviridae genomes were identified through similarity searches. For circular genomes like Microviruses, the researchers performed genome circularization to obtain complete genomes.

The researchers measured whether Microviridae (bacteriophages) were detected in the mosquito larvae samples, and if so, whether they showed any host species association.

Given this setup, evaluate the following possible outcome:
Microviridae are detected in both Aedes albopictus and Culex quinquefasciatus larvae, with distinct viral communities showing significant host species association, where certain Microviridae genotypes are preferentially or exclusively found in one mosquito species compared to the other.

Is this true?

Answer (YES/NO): NO